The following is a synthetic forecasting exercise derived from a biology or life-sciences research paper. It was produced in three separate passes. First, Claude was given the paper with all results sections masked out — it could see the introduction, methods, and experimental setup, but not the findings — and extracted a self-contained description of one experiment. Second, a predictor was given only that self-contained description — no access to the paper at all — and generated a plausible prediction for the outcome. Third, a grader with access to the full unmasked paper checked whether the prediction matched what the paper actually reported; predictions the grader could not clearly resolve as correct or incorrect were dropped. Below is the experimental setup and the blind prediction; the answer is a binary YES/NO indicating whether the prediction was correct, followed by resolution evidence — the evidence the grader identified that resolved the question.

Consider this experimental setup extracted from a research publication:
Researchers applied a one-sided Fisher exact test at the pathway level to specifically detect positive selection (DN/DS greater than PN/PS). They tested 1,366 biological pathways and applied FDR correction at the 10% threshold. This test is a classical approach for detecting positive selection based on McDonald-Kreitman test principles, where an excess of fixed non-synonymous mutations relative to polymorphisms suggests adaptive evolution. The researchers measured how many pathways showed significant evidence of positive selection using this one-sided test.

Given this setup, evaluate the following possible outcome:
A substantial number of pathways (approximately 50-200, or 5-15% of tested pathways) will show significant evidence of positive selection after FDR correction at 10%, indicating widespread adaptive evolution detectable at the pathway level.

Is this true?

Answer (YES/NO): NO